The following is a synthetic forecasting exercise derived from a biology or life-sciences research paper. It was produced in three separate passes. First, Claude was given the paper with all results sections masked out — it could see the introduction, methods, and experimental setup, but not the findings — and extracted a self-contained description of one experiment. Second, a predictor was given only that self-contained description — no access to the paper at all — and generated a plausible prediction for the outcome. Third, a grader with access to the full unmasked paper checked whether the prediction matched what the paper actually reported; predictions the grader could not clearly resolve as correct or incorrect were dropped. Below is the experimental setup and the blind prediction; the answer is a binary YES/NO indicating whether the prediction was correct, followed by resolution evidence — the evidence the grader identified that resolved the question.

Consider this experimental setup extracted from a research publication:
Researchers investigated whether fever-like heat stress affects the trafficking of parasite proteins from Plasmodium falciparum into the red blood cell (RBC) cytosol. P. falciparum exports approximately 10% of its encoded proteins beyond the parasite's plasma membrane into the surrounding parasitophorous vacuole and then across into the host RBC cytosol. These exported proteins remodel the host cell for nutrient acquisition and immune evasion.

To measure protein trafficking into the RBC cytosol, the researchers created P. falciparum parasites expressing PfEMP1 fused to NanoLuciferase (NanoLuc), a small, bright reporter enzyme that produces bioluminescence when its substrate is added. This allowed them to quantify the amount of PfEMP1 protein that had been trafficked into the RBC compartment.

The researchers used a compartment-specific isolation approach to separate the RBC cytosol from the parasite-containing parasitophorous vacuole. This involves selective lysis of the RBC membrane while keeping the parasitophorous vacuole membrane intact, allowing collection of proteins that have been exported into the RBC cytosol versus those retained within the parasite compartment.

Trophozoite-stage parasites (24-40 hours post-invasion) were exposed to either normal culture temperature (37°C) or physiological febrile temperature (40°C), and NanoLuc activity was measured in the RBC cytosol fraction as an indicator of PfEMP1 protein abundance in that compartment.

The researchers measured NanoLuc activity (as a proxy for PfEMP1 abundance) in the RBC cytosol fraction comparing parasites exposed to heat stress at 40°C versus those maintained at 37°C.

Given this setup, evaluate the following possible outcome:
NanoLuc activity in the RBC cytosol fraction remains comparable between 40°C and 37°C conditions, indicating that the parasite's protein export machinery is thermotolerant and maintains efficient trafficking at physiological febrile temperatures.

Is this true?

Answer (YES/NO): NO